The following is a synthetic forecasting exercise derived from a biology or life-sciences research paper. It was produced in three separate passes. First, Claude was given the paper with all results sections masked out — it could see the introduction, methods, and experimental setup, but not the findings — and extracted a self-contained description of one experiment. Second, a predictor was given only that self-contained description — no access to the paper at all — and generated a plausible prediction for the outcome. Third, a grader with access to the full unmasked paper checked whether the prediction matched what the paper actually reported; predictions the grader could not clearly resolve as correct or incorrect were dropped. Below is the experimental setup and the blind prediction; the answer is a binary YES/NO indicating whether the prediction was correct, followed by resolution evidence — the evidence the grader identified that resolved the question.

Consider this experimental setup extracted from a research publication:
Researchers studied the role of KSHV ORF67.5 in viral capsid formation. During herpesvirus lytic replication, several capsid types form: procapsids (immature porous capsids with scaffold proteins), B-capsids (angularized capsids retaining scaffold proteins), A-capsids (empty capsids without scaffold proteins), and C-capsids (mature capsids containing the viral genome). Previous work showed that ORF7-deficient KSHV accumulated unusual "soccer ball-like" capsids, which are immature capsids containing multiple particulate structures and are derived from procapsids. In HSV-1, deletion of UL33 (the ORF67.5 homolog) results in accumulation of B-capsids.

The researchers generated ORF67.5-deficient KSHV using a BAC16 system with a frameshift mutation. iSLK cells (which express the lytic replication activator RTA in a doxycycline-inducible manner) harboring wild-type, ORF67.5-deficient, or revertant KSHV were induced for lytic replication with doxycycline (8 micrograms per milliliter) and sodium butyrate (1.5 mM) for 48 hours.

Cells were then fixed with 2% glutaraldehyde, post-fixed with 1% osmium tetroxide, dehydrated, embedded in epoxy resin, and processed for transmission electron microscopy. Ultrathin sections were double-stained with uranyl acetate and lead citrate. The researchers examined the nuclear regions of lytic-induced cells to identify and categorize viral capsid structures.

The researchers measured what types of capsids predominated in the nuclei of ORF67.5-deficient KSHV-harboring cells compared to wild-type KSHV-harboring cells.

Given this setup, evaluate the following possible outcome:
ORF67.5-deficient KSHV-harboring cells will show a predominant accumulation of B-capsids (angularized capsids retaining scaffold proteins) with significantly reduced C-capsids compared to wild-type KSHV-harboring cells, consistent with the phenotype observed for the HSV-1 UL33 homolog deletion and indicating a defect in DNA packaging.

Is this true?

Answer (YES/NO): NO